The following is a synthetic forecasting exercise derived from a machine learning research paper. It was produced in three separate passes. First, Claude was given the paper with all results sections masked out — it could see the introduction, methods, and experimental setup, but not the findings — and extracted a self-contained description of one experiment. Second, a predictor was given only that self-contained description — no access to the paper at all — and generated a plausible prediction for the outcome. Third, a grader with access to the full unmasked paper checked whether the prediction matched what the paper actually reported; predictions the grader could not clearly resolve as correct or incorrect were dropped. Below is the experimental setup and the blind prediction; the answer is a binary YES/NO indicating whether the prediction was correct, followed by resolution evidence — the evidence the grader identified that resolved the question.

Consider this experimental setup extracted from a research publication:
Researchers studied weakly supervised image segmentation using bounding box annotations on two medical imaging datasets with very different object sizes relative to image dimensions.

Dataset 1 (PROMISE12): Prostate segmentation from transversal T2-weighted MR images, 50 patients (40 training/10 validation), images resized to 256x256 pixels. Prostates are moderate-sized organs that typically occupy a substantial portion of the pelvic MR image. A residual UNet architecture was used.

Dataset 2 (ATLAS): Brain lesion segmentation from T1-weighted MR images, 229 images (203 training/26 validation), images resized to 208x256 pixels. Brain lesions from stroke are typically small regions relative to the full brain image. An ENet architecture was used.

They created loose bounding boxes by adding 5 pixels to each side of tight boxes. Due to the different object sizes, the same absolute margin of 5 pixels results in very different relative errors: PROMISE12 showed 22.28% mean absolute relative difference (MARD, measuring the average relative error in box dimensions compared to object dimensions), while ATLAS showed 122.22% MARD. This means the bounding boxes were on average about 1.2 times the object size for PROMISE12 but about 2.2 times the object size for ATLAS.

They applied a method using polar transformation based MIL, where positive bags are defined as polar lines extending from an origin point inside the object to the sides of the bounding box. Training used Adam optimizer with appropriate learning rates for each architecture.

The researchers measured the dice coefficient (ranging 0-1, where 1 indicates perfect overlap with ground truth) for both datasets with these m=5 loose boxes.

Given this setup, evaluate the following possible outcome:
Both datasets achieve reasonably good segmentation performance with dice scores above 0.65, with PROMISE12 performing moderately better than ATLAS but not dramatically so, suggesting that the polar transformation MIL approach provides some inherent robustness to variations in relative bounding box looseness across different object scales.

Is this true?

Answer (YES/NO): NO